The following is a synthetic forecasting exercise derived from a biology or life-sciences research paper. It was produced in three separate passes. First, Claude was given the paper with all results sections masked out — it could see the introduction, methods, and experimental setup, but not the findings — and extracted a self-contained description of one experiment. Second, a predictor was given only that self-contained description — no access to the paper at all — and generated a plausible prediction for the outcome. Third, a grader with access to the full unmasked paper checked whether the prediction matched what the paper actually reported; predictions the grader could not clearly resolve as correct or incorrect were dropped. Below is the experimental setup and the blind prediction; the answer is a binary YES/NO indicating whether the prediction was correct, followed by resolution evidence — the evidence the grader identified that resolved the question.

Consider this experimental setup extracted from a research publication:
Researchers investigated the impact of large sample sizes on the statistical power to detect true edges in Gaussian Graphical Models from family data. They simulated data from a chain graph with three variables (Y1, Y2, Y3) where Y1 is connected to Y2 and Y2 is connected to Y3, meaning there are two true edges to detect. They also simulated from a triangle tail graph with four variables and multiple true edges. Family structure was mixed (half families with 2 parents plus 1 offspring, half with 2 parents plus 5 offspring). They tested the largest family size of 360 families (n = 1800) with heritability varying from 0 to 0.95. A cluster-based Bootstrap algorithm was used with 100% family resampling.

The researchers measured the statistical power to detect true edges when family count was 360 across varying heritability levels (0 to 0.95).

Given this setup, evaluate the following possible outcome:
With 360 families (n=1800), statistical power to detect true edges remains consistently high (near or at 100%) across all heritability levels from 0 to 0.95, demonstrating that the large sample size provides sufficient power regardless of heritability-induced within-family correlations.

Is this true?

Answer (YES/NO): NO